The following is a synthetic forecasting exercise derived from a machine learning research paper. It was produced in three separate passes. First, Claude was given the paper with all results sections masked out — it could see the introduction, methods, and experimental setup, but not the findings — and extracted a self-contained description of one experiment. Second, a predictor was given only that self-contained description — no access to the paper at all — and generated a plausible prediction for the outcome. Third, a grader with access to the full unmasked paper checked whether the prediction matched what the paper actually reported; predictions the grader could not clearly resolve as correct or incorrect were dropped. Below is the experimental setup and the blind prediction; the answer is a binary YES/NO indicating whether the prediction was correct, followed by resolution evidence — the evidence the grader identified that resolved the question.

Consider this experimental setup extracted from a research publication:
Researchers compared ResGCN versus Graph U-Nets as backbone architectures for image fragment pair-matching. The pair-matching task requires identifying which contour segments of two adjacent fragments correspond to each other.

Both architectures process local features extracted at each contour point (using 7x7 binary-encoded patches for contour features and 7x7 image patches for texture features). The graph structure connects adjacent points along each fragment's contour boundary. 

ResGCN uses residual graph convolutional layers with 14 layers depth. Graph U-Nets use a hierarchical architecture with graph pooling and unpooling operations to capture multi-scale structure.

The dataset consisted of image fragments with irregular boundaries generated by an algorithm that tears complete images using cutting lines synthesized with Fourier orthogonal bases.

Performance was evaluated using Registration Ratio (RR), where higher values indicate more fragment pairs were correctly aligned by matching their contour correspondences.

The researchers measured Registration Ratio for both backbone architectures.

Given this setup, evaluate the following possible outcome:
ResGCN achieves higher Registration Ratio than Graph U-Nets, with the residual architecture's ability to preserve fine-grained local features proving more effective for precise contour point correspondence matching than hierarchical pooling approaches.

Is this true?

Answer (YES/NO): YES